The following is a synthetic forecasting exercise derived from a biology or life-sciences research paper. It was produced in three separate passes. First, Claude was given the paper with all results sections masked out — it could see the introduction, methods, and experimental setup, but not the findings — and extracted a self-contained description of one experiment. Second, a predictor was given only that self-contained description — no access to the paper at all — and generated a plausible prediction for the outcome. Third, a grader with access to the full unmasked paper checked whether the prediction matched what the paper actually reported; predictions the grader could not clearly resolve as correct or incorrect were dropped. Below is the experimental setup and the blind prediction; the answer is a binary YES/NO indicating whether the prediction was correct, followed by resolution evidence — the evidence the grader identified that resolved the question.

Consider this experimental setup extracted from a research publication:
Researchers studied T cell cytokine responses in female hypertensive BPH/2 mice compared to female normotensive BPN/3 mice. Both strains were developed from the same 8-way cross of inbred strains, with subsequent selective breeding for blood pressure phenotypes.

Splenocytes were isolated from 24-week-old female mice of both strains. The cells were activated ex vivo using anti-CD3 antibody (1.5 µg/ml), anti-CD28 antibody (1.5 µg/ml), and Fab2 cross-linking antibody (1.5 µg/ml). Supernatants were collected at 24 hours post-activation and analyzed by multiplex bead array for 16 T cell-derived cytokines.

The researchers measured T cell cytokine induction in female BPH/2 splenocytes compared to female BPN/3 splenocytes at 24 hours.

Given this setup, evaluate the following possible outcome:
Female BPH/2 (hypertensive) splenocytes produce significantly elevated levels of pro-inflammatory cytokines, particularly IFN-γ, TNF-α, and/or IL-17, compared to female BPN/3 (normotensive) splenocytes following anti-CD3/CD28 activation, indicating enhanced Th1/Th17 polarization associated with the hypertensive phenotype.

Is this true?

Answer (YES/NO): NO